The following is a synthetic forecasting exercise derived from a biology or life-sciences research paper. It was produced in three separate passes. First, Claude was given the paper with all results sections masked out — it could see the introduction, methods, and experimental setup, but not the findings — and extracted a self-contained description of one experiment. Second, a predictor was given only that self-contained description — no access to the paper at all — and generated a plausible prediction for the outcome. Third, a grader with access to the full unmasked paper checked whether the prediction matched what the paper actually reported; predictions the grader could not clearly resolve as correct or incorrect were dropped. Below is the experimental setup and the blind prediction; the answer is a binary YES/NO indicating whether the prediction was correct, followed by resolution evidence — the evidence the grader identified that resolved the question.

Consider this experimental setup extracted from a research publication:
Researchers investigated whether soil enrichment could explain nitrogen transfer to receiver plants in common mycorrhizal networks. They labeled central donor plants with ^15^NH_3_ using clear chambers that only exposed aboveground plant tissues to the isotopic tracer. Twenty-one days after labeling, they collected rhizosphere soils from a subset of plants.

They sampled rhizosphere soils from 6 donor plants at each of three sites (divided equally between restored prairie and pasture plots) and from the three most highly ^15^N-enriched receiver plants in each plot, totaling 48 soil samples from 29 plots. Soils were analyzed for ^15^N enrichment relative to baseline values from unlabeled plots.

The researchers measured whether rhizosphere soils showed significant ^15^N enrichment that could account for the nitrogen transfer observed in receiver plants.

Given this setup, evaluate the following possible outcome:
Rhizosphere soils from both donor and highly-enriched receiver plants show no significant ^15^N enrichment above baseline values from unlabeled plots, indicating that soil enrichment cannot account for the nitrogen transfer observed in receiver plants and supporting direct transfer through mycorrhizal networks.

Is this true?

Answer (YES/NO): NO